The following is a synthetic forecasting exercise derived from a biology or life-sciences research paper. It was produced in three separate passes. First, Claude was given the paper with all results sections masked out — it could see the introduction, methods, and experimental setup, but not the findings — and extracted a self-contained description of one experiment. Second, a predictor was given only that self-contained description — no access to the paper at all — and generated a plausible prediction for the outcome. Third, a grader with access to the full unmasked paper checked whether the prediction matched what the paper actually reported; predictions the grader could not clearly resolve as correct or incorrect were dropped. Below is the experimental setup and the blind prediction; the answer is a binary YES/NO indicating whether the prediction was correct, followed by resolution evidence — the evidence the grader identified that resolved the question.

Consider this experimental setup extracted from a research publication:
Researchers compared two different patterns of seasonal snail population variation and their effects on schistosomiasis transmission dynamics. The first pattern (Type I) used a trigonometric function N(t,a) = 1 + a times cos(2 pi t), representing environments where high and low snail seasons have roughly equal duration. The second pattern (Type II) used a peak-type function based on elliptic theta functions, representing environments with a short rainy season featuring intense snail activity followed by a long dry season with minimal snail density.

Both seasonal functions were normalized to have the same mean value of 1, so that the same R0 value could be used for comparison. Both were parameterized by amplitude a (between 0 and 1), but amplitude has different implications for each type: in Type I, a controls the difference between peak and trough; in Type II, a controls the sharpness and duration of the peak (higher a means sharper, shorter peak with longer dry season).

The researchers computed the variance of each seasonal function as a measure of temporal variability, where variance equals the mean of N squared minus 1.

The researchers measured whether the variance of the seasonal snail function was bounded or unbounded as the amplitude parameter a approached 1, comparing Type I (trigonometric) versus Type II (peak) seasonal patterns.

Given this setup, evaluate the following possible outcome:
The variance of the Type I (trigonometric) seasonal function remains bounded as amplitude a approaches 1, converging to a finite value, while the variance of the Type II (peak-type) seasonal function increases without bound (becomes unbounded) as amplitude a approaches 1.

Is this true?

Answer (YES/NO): YES